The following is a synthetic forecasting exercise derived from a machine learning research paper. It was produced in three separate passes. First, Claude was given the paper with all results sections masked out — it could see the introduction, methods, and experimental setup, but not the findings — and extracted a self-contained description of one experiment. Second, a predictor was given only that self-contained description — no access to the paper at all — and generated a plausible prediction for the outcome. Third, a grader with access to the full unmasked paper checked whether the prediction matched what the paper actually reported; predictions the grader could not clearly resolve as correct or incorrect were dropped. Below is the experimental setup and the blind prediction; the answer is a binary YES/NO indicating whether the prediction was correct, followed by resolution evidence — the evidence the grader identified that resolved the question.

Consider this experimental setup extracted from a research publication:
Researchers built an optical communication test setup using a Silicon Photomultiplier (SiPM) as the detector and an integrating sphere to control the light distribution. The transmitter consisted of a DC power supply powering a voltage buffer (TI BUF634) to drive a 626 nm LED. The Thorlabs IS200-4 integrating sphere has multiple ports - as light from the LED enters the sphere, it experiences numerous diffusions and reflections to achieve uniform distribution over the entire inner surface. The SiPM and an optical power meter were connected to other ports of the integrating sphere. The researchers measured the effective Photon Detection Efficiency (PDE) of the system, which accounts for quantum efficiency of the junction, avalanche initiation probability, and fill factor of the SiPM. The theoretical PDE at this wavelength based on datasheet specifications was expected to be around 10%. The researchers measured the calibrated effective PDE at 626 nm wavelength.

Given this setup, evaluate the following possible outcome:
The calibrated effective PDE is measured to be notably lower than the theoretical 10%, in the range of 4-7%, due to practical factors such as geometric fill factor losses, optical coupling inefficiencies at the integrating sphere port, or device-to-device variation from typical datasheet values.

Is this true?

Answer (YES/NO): NO